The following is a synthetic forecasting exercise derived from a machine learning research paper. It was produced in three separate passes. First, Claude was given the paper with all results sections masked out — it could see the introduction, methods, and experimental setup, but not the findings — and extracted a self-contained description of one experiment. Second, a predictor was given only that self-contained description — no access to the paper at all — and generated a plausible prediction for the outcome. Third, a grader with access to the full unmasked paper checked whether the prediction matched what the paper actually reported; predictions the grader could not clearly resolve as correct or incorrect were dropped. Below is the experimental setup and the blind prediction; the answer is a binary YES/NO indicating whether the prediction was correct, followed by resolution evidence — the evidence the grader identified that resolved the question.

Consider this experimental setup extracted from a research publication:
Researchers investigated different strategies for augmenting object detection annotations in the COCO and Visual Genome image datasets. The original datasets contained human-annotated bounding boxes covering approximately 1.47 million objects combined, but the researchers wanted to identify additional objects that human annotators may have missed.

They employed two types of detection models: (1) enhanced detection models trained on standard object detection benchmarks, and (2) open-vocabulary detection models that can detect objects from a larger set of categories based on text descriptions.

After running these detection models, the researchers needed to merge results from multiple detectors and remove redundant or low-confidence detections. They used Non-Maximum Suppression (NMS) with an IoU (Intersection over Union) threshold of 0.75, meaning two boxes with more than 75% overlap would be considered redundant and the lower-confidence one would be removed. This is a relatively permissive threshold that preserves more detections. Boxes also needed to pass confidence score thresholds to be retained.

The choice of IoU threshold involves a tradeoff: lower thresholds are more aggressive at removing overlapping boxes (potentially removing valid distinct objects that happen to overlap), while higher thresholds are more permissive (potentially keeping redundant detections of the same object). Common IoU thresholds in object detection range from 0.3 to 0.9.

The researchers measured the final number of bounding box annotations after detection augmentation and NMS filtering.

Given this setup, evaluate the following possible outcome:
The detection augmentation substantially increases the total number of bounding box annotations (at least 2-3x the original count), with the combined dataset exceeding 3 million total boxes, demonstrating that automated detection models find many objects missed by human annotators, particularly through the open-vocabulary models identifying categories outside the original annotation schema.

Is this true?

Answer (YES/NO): YES